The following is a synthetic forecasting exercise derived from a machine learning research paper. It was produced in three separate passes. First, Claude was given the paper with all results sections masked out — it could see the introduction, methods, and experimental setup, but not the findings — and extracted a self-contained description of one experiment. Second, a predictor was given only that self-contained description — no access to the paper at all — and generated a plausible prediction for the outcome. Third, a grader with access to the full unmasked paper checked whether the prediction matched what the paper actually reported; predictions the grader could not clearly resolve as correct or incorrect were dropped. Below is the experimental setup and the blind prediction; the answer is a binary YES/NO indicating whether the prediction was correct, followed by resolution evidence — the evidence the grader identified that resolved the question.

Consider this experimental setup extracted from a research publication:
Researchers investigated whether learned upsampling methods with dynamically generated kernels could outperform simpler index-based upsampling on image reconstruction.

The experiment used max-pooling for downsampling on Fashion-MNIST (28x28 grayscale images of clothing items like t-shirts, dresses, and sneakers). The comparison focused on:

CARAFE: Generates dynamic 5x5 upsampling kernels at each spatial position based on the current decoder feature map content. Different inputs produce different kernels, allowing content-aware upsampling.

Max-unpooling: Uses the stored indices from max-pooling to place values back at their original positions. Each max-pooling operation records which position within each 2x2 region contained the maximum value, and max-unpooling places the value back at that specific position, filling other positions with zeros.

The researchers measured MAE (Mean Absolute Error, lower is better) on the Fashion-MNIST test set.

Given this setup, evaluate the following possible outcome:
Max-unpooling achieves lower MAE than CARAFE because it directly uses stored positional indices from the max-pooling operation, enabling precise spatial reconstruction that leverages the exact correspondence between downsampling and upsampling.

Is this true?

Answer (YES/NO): YES